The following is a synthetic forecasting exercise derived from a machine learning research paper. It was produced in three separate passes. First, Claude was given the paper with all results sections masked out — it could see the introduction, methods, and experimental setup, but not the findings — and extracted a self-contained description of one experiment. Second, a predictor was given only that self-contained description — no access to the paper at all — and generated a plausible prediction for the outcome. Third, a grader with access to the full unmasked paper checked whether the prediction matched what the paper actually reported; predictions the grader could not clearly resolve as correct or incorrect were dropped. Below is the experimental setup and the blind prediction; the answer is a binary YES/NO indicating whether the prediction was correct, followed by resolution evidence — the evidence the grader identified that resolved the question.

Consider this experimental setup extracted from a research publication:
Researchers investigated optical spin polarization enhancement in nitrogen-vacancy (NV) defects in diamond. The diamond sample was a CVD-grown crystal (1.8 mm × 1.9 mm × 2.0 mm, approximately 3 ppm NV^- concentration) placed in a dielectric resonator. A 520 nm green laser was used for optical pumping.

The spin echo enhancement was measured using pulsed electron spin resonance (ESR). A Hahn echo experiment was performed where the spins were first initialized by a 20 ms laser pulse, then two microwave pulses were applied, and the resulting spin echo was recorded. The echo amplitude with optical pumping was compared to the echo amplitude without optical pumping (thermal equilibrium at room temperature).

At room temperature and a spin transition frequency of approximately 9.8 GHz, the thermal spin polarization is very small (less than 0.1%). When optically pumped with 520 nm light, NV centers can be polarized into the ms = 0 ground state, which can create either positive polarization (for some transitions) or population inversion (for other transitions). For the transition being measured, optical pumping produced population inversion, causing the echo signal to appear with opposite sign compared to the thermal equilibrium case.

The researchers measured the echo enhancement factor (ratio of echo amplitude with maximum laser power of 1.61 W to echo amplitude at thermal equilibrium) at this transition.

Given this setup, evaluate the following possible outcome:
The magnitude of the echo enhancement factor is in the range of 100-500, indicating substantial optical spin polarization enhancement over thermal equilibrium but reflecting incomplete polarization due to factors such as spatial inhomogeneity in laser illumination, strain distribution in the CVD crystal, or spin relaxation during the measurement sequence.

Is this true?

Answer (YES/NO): NO